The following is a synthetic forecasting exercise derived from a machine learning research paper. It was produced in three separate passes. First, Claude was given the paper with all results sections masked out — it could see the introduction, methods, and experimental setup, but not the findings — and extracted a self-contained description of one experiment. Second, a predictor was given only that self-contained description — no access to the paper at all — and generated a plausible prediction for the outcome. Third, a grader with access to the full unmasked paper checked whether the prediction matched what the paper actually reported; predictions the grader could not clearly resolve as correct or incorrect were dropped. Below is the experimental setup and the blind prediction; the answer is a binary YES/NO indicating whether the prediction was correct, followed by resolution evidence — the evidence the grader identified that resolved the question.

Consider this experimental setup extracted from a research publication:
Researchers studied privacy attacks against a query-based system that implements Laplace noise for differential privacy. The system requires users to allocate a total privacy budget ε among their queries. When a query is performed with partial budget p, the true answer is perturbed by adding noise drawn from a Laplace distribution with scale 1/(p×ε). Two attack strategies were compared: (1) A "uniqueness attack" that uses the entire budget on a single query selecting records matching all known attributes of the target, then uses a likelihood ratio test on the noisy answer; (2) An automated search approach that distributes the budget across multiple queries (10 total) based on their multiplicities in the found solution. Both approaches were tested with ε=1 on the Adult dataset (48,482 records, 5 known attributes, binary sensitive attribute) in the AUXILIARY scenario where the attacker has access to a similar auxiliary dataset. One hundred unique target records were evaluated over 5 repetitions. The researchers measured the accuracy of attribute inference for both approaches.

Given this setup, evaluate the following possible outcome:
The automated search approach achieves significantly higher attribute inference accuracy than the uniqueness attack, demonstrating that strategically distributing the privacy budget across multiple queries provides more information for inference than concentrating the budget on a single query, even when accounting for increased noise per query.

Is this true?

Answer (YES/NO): NO